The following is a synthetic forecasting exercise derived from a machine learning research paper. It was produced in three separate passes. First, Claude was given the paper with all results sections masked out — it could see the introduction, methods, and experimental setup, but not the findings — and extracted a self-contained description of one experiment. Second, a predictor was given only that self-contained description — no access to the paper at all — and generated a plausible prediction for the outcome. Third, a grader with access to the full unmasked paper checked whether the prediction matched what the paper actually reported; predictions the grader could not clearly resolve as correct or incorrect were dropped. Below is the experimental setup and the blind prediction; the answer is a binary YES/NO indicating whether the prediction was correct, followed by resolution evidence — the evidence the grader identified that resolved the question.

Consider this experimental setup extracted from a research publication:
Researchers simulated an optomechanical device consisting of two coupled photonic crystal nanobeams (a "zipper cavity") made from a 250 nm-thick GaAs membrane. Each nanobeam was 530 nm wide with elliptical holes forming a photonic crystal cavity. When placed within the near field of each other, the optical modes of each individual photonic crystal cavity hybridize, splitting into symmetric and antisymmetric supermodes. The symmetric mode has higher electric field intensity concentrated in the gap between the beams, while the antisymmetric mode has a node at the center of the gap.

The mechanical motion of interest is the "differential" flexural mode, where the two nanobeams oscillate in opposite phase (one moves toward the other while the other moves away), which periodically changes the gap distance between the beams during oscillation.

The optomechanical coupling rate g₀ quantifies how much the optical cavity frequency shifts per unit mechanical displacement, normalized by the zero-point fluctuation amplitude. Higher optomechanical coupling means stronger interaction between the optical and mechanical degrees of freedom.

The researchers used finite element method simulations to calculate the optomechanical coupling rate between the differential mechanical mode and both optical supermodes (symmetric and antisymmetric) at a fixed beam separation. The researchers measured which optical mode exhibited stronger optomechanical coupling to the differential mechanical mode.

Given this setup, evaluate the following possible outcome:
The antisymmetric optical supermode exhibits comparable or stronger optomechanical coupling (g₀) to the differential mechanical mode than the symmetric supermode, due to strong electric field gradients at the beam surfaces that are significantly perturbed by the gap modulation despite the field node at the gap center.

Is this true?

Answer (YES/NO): NO